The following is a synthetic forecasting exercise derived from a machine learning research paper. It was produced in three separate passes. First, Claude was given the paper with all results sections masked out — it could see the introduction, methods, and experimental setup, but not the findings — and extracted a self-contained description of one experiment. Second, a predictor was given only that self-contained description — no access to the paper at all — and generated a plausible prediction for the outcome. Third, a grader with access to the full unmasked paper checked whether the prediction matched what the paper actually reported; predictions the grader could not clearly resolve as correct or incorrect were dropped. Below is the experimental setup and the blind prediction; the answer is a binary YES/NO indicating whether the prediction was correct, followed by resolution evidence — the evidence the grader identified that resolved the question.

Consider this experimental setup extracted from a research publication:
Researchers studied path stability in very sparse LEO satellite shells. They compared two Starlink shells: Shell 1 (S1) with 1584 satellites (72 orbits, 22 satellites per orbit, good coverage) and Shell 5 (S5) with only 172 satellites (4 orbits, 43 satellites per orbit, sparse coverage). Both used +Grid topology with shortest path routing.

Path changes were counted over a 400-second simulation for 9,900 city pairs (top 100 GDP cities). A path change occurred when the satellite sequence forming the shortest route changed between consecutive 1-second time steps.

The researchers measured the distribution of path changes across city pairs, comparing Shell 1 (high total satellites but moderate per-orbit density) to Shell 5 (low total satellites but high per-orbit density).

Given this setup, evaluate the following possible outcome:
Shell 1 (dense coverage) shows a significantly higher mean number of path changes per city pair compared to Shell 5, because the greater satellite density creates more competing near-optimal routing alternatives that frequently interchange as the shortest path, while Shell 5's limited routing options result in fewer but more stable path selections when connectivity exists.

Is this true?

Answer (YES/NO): NO